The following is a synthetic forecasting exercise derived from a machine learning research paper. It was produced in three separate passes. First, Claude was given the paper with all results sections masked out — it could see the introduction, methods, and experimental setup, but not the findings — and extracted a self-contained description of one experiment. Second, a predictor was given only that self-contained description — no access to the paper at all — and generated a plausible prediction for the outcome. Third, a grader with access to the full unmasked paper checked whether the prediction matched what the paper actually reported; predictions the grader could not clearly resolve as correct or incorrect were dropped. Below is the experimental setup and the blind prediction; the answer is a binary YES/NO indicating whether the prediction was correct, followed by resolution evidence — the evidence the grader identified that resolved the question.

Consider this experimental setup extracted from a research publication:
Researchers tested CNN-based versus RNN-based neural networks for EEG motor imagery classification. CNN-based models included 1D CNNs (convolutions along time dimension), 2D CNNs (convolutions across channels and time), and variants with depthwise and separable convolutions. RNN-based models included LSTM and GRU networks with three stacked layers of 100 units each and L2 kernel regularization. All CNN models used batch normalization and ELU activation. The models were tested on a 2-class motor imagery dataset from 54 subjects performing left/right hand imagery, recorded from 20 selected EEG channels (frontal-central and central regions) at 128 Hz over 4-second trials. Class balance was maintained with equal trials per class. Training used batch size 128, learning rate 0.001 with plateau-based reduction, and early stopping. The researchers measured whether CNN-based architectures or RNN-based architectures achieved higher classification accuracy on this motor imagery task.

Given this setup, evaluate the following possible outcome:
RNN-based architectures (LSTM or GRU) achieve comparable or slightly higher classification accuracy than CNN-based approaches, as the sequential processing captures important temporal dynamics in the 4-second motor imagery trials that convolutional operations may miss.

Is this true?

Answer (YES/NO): NO